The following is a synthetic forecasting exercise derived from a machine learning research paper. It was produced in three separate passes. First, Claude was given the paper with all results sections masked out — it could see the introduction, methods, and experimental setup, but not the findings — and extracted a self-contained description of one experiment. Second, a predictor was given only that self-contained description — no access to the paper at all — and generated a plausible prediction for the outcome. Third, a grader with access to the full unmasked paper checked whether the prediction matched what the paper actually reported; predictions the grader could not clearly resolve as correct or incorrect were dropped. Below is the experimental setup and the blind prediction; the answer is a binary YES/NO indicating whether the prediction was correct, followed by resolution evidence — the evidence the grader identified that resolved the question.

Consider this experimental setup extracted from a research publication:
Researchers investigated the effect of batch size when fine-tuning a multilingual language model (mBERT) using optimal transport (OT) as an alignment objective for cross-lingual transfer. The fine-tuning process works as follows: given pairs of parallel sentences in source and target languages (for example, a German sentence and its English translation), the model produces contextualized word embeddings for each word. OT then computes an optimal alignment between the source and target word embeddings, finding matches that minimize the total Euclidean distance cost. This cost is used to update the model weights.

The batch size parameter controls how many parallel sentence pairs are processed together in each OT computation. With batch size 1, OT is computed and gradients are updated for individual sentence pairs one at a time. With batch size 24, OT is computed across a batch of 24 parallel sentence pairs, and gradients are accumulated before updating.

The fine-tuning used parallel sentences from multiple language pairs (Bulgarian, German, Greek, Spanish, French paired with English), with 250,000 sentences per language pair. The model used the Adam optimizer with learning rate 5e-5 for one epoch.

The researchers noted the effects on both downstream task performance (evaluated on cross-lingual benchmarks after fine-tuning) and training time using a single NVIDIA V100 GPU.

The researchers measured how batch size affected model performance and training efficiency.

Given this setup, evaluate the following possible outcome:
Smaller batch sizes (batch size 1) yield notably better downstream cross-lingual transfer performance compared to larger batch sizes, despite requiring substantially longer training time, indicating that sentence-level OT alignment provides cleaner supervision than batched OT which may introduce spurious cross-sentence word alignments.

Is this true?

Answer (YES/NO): NO